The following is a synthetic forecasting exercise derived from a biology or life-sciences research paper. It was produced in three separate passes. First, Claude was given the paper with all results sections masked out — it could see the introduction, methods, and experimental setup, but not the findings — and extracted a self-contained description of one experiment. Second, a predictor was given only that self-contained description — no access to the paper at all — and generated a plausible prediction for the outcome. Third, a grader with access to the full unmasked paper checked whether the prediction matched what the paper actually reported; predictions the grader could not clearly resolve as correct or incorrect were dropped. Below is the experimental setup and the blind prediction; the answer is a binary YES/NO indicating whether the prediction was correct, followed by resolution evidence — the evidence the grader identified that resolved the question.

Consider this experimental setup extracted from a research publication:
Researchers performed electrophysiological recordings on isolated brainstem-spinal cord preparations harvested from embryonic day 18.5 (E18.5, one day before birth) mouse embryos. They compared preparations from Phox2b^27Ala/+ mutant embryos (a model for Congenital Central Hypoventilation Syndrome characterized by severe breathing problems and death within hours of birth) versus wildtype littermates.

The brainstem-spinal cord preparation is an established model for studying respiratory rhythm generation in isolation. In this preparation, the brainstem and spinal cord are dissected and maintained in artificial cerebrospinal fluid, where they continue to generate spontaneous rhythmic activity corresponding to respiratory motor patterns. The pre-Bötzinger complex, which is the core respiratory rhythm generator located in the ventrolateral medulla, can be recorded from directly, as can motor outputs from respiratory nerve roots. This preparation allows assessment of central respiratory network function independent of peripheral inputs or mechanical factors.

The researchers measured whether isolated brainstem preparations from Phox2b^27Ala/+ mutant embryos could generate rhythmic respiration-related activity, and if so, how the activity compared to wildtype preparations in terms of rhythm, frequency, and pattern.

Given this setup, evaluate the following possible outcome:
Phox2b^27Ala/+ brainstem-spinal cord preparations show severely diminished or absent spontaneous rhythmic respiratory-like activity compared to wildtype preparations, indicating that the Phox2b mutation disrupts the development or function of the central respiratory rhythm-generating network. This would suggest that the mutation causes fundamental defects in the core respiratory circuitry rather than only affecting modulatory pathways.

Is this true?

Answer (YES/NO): NO